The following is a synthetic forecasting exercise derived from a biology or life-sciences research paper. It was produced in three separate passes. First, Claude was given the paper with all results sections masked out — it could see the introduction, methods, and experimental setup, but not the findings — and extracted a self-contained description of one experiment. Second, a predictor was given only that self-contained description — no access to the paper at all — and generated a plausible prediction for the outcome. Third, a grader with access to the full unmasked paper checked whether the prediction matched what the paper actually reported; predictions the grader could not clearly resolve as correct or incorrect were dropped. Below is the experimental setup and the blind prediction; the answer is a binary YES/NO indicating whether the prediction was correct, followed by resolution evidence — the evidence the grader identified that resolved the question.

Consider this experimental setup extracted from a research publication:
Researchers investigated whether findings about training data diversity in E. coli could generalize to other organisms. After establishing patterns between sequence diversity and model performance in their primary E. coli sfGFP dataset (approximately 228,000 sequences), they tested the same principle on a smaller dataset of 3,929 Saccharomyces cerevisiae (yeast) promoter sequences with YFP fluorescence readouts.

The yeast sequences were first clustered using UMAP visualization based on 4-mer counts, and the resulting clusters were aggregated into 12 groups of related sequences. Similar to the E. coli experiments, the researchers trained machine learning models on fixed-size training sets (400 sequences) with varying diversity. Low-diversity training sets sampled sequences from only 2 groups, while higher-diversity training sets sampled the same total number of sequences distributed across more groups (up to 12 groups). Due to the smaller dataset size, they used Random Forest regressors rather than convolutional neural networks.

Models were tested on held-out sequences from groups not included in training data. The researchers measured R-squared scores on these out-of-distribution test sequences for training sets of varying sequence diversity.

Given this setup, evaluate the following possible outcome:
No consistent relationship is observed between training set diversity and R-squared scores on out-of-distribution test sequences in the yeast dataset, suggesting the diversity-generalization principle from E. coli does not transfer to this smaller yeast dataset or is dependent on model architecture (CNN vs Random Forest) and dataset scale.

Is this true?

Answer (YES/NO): NO